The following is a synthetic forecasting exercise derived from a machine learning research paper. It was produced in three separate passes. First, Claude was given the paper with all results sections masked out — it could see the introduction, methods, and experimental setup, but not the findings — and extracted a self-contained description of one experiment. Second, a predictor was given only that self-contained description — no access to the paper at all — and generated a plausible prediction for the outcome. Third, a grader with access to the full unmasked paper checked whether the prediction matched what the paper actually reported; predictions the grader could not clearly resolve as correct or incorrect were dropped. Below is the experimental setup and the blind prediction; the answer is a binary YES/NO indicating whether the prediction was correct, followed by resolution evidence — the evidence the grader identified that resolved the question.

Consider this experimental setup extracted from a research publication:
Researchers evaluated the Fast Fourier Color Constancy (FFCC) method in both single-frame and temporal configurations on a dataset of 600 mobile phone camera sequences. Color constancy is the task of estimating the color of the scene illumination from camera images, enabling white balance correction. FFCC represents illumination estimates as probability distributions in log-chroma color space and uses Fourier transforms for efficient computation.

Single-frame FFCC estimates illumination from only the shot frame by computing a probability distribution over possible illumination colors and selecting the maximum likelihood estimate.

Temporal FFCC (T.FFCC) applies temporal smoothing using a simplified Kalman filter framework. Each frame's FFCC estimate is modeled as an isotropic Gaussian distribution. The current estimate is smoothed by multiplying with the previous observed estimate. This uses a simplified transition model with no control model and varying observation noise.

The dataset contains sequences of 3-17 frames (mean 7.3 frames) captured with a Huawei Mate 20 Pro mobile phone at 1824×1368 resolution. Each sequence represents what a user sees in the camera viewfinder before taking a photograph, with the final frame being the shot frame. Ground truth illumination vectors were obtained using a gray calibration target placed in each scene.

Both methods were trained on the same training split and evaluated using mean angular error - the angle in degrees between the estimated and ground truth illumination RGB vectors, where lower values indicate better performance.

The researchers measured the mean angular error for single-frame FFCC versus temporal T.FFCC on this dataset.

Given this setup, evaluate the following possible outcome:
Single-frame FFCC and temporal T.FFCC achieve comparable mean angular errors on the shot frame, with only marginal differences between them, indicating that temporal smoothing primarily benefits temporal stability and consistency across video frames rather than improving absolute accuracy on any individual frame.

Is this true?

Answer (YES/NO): NO